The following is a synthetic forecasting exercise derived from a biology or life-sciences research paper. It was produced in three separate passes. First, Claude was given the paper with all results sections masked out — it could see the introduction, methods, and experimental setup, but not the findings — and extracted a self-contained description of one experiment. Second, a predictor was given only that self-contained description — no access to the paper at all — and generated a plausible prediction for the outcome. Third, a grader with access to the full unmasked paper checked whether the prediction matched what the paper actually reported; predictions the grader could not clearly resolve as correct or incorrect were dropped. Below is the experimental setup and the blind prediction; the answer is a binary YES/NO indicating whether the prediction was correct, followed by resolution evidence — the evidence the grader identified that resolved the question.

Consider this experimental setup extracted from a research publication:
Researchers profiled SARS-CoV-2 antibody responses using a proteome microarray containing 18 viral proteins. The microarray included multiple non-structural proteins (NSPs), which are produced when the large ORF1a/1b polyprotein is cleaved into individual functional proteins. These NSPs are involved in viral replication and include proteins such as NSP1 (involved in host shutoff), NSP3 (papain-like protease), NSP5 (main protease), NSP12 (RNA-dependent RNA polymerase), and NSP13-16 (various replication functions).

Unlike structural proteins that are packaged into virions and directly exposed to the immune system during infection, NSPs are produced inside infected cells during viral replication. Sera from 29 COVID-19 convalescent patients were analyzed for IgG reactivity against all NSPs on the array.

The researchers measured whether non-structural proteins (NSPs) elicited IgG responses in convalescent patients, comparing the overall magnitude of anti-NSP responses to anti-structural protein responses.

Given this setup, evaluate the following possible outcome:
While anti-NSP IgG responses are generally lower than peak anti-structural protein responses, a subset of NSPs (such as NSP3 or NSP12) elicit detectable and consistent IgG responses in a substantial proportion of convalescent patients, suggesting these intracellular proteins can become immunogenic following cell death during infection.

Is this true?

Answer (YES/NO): NO